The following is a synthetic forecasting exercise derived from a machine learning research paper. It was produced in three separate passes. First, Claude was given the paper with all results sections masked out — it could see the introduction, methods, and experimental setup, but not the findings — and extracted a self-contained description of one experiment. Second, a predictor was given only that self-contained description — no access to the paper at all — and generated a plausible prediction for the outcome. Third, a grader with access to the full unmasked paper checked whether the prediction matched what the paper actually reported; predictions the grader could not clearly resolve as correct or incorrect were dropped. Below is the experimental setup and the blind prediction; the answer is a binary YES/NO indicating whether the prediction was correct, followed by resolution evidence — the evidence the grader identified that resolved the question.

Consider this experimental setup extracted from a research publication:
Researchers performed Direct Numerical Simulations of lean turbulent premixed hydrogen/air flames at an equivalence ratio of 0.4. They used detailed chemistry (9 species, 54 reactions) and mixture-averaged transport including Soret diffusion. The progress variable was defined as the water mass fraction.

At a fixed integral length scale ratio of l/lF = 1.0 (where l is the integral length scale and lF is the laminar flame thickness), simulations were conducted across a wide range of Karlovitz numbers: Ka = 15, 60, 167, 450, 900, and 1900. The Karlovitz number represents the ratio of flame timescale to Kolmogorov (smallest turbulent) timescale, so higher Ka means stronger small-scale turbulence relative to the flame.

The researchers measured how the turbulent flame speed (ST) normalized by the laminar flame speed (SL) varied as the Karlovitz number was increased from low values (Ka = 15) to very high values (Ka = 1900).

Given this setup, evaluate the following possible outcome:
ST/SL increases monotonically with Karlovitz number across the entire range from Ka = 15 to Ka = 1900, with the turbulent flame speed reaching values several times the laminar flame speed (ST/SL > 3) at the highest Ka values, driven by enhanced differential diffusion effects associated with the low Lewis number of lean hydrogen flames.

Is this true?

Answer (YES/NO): NO